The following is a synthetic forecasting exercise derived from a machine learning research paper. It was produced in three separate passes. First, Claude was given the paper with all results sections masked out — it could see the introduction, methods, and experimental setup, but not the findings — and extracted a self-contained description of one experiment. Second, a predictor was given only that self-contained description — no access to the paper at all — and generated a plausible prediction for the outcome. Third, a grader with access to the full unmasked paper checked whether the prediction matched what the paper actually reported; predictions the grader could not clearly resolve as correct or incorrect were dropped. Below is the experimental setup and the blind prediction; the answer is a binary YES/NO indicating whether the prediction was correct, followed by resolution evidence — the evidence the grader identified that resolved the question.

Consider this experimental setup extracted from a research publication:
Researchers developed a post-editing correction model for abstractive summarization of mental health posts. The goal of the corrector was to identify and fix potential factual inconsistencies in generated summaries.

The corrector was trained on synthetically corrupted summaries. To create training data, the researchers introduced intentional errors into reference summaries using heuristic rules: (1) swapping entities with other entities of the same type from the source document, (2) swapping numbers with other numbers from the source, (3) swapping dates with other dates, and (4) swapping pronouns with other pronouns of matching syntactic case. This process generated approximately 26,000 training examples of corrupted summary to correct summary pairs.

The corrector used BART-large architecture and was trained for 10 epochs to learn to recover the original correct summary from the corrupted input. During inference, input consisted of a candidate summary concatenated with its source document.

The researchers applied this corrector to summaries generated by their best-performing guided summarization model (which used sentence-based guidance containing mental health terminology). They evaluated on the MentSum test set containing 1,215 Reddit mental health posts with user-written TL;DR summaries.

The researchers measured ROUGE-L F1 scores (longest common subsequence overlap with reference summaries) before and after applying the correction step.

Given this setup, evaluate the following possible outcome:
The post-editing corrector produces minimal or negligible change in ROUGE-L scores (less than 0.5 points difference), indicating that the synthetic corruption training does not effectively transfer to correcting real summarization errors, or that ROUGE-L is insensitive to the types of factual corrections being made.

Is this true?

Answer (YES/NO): YES